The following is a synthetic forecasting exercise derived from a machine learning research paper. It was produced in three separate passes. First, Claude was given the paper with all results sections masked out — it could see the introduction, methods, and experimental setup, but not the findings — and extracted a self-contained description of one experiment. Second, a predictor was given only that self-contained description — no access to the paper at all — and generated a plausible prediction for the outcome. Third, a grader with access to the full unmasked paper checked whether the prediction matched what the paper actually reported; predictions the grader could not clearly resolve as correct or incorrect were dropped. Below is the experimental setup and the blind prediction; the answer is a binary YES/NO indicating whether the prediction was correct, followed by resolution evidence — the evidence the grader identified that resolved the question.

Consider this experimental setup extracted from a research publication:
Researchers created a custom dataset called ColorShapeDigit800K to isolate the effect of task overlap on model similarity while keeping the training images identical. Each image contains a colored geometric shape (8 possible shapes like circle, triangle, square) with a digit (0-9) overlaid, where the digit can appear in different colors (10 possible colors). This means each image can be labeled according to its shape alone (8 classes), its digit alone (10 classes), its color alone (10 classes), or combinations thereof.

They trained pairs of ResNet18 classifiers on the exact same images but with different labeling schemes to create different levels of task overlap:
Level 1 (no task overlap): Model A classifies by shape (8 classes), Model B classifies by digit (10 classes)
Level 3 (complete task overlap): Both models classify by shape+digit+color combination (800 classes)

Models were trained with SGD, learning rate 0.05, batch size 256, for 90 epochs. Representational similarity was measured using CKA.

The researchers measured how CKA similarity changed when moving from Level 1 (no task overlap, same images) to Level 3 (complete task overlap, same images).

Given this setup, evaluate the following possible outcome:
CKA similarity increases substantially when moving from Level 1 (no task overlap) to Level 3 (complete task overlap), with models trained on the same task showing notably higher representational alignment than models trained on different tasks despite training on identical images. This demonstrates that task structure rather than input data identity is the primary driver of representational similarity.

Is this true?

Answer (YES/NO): YES